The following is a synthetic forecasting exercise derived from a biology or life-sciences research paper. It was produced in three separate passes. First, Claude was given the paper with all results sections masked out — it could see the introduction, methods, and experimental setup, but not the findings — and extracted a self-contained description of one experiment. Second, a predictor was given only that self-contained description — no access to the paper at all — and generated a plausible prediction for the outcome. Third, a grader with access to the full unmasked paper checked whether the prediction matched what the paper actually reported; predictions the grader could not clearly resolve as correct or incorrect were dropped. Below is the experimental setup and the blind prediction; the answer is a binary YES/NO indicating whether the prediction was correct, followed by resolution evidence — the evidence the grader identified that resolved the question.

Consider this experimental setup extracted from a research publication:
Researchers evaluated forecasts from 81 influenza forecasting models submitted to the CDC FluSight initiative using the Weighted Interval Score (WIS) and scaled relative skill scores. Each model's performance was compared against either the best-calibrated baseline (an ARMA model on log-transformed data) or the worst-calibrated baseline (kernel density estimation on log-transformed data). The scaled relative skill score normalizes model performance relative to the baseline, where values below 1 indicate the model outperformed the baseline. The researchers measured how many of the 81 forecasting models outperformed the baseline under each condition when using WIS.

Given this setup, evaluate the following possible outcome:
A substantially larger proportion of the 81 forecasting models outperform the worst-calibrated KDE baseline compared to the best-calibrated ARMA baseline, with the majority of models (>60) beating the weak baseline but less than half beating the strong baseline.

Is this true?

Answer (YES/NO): YES